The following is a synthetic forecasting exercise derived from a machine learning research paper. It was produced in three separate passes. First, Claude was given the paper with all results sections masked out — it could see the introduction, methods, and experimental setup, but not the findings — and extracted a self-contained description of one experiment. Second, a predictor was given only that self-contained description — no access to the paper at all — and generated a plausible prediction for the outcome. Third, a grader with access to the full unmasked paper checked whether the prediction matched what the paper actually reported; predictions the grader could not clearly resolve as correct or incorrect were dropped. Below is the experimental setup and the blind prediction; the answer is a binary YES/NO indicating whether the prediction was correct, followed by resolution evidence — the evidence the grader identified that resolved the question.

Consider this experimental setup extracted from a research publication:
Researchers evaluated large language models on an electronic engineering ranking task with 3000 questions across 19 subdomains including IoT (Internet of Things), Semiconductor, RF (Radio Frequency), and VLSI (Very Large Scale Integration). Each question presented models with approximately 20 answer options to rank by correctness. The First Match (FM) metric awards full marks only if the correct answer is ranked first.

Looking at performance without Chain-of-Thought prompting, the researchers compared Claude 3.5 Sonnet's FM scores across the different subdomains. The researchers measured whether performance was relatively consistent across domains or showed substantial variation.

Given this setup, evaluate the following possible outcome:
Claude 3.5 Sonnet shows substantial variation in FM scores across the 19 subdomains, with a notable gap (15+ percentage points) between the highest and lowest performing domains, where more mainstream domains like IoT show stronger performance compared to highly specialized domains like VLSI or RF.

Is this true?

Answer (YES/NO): NO